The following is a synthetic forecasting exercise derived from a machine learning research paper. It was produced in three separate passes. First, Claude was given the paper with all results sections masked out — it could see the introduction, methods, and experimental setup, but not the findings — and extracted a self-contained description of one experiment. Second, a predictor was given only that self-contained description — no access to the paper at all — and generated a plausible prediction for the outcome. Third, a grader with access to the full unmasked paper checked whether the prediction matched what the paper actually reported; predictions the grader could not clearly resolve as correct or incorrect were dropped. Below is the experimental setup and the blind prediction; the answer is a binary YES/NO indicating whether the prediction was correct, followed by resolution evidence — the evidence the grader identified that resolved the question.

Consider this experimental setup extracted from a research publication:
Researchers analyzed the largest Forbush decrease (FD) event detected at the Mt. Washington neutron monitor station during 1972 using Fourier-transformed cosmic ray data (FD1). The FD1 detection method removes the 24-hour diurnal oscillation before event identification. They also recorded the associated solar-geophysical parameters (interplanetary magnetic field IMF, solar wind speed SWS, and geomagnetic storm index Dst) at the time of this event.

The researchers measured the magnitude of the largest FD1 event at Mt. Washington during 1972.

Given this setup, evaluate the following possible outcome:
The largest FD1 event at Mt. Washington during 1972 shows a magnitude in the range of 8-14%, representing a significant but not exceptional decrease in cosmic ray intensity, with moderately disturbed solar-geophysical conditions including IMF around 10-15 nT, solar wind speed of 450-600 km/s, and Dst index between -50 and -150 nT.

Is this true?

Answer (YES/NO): NO